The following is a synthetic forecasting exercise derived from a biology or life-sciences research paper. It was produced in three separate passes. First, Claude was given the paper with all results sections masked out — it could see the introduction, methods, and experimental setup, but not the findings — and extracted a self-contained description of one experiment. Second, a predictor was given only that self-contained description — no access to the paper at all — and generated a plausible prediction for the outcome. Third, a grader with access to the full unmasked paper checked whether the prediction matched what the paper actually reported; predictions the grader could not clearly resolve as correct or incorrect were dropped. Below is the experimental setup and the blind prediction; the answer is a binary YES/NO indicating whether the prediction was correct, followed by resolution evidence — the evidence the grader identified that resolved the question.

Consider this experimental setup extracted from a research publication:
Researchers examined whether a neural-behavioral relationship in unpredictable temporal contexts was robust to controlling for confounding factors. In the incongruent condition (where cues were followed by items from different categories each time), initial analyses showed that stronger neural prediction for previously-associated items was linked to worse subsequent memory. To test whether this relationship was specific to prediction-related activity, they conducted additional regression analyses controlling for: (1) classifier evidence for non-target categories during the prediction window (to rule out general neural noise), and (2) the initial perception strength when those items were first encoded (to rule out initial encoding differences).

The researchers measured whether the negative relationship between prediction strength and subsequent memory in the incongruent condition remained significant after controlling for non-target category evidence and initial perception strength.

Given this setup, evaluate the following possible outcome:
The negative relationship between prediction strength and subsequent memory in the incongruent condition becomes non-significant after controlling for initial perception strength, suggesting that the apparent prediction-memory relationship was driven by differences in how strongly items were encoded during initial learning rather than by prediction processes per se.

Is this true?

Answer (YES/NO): NO